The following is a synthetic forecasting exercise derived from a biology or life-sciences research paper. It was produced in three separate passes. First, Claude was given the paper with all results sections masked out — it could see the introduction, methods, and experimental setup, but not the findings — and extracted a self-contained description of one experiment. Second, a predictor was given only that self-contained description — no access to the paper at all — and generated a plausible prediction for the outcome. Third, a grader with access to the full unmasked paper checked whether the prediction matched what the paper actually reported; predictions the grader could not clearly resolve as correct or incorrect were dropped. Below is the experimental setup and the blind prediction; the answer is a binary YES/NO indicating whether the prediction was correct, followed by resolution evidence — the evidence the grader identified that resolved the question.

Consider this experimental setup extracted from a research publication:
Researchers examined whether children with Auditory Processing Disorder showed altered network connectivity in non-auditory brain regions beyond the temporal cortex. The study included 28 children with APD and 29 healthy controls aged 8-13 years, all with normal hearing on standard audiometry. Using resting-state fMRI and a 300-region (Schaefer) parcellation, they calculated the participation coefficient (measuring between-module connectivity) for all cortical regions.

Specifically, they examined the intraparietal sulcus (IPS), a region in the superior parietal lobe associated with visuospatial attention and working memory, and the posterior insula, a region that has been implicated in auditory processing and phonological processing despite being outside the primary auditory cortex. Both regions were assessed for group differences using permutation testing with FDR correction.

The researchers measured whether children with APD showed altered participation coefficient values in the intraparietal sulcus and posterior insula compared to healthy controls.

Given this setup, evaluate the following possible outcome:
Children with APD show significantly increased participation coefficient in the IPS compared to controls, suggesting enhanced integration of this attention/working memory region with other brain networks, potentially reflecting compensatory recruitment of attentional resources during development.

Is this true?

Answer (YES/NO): NO